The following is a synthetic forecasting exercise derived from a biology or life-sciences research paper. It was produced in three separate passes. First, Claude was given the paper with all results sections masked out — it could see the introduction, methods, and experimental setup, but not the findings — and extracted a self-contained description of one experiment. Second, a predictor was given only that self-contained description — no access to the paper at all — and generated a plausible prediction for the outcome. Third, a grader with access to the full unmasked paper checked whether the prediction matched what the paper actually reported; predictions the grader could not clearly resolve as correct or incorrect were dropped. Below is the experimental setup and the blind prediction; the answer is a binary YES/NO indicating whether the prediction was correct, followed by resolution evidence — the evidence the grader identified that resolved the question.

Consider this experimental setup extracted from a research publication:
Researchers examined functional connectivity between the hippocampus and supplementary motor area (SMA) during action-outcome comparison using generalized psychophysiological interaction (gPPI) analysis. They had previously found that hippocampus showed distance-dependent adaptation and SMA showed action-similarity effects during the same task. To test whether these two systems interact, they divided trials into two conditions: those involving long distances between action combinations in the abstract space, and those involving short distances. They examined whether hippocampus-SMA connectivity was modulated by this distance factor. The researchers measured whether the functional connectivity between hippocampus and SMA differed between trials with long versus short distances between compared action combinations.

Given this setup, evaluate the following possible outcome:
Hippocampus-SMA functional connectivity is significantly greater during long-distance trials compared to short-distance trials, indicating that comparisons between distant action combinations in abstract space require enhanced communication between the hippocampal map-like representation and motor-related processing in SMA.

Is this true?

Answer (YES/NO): YES